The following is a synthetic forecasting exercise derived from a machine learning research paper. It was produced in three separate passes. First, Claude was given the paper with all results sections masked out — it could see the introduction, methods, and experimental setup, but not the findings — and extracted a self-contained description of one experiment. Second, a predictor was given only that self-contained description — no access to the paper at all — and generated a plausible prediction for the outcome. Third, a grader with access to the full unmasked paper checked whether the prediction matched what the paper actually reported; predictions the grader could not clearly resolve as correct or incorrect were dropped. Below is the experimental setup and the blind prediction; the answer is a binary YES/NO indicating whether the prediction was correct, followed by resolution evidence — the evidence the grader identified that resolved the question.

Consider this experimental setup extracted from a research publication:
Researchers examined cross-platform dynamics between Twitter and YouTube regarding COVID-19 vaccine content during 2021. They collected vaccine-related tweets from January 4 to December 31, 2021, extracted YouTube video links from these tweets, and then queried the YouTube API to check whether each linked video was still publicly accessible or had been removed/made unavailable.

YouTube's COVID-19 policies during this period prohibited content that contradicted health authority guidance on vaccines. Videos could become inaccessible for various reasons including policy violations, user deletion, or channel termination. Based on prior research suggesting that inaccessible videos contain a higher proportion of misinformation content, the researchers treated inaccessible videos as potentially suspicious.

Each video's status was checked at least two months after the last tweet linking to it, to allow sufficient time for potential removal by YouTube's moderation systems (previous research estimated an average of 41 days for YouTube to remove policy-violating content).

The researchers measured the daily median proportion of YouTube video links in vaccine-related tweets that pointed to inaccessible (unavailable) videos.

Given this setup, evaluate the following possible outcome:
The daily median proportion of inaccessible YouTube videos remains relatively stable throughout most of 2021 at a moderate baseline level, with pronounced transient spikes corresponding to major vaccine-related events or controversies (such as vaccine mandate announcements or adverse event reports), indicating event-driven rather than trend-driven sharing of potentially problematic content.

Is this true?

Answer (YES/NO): NO